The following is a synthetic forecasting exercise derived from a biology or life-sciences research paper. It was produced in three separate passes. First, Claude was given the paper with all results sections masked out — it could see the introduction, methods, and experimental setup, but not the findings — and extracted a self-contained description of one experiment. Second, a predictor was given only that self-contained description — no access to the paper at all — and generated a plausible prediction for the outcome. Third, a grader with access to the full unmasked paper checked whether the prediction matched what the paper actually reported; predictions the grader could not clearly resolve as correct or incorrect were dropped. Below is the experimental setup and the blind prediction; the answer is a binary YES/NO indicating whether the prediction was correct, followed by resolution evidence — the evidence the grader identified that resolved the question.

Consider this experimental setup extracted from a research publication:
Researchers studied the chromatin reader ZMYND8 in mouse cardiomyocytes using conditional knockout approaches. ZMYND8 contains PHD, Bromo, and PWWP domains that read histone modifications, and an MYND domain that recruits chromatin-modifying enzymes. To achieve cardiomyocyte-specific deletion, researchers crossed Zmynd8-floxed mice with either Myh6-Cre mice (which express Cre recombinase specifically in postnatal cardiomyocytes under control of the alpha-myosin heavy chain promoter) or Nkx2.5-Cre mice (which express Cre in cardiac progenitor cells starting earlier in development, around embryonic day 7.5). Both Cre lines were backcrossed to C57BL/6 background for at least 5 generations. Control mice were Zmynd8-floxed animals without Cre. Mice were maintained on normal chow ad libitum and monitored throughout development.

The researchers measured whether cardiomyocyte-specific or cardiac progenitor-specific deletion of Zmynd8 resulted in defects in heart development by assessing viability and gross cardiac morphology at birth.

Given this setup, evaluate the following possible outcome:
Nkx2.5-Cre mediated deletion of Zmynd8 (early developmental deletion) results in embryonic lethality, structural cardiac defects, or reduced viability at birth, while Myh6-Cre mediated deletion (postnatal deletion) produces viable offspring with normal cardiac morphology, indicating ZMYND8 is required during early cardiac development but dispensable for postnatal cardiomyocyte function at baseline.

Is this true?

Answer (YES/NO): NO